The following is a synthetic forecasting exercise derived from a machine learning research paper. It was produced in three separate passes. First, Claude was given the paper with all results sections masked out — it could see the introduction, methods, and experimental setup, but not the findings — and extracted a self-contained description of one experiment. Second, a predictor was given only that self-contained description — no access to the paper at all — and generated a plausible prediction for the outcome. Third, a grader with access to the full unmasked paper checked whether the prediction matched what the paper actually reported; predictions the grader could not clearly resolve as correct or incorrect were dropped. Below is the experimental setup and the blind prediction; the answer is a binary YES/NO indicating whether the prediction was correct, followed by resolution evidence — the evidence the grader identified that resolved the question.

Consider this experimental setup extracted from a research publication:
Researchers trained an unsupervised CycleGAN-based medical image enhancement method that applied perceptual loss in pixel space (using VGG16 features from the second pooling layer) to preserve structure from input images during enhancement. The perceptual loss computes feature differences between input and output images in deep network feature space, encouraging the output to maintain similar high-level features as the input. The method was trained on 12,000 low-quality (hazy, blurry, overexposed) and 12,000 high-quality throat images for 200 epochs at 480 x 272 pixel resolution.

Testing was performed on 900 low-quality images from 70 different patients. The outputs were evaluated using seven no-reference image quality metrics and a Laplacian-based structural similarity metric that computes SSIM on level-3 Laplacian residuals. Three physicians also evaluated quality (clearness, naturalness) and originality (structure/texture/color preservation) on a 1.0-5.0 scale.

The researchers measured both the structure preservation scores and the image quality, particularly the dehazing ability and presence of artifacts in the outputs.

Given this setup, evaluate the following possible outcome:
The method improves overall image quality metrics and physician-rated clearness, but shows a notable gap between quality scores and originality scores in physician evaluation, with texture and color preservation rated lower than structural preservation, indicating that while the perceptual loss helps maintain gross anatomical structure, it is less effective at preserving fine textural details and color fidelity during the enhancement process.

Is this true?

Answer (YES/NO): NO